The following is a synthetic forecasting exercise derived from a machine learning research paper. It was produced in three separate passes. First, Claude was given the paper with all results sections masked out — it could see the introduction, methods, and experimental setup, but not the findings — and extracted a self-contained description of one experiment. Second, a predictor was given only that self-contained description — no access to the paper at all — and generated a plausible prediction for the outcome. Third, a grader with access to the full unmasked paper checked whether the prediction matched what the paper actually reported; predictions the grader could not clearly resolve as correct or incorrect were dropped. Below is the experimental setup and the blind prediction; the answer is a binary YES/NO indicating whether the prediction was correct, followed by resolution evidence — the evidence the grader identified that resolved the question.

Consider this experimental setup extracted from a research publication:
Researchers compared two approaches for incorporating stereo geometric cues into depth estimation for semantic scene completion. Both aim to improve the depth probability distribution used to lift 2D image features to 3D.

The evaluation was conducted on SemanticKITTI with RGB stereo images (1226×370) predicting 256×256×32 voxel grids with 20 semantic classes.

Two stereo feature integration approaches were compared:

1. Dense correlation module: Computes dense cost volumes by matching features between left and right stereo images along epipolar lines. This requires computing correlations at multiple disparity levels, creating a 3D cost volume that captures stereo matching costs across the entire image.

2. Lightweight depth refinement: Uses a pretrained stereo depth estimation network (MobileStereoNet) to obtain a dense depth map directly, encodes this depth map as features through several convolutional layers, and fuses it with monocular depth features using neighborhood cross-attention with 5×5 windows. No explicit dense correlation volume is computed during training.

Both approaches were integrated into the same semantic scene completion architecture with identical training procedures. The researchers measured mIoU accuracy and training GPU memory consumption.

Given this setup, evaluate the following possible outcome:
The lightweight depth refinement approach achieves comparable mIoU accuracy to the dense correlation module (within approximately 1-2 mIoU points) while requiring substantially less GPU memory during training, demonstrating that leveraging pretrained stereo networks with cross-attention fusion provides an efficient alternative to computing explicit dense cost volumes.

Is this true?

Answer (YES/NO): YES